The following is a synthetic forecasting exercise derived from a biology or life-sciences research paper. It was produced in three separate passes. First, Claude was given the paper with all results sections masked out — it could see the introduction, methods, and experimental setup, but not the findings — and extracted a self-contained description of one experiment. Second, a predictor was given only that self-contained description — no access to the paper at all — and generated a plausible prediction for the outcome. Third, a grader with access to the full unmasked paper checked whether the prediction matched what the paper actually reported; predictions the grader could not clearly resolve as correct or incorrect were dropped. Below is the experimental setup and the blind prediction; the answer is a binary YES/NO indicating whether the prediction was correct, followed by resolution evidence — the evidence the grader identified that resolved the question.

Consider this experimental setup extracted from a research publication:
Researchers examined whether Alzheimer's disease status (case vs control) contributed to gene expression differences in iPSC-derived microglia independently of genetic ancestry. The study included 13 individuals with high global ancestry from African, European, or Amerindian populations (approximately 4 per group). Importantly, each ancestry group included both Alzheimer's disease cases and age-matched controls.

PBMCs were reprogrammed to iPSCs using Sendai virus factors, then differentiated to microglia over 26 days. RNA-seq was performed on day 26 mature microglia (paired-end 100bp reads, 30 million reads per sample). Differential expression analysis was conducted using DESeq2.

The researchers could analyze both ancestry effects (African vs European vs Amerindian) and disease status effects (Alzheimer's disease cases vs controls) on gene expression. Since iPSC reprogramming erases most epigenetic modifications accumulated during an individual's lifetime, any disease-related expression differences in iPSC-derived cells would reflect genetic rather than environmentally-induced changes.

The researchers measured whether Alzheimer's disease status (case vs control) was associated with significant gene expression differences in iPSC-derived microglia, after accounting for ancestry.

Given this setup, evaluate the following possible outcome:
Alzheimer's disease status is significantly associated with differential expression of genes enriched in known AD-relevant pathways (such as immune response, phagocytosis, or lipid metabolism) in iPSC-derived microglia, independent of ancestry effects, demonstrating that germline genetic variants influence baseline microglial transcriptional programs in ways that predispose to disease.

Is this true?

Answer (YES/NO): NO